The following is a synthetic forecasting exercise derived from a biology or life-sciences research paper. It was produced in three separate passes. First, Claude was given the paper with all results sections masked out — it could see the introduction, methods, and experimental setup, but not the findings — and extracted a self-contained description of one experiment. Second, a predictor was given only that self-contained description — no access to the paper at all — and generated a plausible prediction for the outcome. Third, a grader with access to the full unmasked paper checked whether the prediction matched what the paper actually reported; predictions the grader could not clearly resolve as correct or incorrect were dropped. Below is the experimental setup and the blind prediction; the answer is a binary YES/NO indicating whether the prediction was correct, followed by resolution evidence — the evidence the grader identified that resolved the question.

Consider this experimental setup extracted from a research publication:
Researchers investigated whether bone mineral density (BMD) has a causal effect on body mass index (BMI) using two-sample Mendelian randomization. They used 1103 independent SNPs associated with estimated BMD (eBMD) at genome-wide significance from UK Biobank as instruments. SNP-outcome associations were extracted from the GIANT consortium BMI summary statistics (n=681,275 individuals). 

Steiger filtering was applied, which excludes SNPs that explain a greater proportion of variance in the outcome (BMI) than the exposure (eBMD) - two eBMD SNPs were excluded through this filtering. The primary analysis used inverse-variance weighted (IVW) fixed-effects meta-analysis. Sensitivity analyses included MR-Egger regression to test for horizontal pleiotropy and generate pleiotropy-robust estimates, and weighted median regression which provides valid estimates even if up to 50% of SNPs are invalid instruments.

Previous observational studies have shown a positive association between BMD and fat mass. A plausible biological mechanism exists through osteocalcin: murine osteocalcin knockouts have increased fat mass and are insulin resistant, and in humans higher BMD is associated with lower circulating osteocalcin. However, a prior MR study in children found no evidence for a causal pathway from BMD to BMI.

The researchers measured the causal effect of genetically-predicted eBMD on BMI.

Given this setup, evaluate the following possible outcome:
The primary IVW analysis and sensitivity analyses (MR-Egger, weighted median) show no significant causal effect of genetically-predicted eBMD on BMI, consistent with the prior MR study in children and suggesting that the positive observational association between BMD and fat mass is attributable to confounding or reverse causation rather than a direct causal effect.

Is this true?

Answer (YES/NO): YES